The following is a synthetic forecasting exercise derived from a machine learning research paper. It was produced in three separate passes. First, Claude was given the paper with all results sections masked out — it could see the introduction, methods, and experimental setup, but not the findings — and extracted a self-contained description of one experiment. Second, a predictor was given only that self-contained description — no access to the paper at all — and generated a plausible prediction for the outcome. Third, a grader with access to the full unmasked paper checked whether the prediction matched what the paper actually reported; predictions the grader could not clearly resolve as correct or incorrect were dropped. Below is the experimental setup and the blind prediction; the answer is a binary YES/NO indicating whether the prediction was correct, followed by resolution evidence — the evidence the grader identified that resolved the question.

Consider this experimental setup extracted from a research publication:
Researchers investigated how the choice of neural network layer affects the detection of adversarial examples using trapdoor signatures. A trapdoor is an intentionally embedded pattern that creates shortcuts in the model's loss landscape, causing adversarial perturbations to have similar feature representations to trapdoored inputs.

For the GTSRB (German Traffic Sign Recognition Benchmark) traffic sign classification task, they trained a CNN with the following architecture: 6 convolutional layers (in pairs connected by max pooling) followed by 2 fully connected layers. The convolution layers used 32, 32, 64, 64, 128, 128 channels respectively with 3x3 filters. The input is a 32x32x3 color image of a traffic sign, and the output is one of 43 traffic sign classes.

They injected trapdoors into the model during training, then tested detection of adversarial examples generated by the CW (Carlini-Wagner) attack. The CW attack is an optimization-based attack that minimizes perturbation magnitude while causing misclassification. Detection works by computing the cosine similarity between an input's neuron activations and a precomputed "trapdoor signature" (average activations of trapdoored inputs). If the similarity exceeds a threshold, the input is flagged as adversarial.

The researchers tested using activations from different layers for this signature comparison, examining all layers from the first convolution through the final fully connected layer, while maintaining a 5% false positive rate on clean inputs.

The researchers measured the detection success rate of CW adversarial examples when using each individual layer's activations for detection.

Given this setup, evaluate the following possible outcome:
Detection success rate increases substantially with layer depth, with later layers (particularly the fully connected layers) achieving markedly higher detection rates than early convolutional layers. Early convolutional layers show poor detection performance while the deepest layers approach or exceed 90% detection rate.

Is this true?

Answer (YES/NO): NO